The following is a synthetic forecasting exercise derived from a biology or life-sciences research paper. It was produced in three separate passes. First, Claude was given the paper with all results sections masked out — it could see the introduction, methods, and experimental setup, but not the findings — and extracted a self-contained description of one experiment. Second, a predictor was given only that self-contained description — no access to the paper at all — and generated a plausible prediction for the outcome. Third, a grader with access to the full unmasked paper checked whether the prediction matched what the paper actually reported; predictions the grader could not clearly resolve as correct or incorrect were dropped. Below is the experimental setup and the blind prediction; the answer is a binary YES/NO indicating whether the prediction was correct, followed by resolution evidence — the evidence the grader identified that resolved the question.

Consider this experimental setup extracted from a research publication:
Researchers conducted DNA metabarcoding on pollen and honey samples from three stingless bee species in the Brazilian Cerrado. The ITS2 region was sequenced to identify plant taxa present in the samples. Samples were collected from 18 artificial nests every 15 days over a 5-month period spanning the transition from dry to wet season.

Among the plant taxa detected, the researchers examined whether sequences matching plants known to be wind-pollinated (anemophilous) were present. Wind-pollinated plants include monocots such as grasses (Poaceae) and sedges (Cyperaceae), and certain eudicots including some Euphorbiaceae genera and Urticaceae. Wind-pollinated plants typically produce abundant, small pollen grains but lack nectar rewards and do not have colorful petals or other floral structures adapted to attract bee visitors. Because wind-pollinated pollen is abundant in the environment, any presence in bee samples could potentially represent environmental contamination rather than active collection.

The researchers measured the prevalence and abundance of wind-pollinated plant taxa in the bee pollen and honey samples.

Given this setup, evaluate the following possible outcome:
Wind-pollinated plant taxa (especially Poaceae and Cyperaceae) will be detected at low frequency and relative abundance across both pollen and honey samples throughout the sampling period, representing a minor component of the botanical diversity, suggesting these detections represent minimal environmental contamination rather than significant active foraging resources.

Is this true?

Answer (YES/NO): NO